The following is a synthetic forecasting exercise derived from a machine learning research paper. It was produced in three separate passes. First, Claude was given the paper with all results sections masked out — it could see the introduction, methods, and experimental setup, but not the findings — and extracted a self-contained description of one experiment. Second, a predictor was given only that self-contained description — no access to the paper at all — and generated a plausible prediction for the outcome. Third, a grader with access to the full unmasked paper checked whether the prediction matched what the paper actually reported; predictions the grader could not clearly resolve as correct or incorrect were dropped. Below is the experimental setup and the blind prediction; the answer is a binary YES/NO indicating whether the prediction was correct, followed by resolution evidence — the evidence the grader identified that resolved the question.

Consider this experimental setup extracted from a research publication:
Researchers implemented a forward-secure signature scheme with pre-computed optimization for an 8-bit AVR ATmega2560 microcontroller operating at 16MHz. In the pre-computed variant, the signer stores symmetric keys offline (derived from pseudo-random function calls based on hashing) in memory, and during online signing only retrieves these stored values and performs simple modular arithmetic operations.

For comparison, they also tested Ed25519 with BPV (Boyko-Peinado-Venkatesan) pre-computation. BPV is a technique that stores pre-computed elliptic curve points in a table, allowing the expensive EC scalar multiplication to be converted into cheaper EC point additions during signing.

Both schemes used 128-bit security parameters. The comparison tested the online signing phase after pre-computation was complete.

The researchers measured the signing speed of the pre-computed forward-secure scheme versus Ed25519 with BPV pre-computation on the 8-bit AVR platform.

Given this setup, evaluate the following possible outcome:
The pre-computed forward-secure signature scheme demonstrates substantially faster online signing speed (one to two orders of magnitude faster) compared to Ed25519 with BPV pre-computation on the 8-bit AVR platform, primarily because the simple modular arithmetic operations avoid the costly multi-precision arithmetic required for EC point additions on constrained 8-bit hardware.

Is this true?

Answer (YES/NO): NO